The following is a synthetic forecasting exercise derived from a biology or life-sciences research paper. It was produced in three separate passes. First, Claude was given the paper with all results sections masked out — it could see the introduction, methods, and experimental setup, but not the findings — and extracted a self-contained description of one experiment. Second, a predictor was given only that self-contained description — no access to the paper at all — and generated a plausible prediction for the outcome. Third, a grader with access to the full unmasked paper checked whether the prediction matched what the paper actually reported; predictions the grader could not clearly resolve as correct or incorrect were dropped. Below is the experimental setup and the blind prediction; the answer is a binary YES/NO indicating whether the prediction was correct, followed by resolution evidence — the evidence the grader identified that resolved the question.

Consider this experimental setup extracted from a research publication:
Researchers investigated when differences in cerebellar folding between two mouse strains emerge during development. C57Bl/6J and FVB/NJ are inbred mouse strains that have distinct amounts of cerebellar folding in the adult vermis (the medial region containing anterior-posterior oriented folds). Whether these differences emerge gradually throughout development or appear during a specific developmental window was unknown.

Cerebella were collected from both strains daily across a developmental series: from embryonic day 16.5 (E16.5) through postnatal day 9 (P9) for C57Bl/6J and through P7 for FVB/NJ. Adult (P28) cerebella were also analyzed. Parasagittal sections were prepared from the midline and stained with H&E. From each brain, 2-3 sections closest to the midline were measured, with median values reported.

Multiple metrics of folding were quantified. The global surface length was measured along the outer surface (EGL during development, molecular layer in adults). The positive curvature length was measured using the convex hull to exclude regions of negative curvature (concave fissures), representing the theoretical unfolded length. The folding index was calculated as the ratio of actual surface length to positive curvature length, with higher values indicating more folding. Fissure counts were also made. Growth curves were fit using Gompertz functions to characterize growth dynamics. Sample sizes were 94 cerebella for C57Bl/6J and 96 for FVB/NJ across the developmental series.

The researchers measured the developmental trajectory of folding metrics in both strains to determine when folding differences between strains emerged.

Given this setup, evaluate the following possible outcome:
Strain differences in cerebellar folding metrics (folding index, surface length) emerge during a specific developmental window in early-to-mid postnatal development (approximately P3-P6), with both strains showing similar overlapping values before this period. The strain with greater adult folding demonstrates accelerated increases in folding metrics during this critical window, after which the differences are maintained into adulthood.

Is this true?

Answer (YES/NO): YES